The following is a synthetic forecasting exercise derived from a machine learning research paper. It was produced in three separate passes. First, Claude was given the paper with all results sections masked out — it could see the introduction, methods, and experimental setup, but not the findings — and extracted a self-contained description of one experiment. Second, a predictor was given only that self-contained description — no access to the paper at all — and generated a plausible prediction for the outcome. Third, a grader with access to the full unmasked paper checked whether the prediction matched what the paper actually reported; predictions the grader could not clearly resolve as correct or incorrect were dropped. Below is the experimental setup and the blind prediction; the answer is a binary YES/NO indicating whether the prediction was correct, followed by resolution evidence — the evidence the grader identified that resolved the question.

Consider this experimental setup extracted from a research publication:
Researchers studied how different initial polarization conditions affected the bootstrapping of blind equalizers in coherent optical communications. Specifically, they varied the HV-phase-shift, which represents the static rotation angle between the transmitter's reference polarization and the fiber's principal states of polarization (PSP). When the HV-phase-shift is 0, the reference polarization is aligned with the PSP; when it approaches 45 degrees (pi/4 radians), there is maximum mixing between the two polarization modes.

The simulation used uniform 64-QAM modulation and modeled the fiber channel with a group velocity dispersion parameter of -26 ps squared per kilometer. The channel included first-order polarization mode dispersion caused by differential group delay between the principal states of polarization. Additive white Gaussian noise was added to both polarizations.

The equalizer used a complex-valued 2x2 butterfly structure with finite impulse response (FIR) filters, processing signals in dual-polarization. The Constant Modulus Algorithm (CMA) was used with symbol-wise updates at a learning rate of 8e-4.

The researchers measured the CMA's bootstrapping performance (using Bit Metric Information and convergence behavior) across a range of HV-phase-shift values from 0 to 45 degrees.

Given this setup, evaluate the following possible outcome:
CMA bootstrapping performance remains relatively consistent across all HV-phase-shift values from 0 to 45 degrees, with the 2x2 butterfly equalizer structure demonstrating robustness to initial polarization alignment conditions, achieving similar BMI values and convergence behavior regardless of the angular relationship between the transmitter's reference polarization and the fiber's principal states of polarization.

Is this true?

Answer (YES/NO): NO